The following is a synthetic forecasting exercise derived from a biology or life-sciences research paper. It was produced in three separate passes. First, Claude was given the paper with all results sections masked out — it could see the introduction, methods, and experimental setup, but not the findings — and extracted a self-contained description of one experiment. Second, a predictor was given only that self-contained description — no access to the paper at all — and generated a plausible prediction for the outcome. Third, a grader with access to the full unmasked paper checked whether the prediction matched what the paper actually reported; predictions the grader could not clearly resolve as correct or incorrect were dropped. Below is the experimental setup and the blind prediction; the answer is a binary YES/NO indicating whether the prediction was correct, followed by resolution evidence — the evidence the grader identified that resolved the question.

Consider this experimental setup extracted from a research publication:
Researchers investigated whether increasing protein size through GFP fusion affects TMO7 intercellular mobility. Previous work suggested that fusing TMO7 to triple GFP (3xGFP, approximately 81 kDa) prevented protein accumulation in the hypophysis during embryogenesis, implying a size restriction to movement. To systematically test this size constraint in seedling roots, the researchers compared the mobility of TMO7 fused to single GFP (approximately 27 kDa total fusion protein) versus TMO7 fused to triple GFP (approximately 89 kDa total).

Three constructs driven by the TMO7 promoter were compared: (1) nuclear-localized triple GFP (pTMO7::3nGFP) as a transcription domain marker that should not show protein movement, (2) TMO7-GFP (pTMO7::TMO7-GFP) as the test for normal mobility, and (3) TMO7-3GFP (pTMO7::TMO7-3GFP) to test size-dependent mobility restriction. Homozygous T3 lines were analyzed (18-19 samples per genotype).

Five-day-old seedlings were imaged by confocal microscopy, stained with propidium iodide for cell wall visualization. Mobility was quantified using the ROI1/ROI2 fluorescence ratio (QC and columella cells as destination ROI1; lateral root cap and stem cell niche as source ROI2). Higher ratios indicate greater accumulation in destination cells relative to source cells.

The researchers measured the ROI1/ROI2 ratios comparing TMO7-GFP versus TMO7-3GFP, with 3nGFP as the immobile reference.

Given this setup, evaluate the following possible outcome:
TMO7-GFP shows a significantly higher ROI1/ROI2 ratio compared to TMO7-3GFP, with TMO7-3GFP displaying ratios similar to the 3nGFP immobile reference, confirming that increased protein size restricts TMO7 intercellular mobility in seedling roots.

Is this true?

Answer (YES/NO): NO